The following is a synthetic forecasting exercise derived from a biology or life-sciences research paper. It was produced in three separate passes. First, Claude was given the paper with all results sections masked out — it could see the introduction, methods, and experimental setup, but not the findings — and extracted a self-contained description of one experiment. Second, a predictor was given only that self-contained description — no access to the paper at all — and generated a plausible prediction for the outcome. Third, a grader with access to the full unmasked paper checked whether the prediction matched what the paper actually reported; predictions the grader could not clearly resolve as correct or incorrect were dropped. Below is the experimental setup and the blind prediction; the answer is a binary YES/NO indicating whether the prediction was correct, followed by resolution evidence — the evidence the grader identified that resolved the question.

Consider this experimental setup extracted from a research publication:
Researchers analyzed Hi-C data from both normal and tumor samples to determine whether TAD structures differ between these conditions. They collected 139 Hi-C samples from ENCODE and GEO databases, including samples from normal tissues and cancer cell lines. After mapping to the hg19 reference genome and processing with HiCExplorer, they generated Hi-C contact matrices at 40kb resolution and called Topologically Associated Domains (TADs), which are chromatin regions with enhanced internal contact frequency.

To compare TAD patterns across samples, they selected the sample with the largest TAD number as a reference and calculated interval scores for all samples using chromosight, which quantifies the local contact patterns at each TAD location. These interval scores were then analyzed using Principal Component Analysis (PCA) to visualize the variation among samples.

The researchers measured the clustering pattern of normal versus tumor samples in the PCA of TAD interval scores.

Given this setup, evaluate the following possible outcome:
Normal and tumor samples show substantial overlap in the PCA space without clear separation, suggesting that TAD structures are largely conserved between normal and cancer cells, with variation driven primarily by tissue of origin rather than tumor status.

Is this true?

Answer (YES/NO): NO